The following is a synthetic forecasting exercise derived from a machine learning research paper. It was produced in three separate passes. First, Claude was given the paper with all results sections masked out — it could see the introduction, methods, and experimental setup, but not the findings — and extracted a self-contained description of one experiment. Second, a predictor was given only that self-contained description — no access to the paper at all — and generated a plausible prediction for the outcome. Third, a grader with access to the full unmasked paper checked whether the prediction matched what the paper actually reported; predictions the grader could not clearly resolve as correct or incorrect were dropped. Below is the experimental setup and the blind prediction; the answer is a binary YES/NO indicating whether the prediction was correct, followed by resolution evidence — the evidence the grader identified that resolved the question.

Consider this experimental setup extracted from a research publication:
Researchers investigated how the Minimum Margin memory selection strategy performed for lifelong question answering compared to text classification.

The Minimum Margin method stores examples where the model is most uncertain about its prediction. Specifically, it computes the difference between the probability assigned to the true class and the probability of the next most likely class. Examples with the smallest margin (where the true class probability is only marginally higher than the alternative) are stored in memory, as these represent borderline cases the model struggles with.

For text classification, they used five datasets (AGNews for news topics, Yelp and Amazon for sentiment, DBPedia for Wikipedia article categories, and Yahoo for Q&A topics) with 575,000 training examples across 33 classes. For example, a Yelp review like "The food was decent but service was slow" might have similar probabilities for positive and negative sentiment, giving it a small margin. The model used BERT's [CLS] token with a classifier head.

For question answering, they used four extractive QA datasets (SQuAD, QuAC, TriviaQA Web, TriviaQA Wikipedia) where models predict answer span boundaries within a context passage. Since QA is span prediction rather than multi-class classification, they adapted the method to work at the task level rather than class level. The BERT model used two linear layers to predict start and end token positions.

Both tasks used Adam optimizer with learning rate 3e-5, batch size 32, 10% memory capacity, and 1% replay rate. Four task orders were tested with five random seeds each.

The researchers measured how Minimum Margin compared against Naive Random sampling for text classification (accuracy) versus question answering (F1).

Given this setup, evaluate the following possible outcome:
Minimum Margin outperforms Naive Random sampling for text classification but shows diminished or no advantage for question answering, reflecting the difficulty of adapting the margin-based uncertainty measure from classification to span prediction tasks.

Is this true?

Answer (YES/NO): NO